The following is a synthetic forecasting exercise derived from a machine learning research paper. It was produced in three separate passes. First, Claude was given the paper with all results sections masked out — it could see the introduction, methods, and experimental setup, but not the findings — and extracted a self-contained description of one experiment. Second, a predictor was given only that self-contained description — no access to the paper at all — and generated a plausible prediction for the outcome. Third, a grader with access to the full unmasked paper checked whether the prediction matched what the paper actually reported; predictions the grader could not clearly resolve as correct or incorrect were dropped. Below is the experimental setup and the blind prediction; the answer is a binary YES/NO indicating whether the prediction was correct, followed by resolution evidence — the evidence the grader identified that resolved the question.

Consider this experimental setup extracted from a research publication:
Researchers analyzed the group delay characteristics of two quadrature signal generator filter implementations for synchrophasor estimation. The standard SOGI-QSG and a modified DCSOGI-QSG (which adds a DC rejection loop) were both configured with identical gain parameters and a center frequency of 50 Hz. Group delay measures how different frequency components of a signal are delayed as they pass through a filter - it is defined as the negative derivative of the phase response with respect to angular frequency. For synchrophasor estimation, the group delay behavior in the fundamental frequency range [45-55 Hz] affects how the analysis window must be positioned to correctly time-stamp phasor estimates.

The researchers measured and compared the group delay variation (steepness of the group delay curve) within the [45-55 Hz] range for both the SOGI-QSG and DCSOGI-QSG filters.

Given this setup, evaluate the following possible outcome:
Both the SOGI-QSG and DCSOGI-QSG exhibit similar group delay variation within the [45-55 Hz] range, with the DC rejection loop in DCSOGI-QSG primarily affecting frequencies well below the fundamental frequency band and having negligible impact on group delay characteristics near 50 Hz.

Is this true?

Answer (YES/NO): NO